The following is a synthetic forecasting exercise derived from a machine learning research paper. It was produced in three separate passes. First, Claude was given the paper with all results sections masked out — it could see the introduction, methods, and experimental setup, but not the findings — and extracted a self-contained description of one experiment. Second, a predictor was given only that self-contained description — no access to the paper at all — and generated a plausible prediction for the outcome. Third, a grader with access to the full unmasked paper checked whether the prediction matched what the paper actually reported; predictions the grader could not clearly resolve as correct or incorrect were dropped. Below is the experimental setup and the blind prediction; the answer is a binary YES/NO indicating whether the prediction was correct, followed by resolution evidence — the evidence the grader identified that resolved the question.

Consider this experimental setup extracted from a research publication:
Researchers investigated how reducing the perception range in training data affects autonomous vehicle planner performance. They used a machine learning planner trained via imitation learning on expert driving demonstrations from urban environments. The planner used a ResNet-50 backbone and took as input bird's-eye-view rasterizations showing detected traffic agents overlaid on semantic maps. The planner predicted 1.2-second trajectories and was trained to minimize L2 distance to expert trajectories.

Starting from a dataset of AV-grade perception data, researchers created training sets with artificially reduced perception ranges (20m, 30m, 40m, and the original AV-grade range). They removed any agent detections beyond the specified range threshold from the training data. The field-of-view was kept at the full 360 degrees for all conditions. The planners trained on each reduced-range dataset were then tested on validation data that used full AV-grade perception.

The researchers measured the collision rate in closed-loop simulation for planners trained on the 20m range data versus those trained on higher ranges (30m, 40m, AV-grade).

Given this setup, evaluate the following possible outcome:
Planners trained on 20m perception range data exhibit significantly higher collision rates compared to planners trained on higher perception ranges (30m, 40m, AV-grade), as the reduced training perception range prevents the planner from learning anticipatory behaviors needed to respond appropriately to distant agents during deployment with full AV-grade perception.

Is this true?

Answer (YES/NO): YES